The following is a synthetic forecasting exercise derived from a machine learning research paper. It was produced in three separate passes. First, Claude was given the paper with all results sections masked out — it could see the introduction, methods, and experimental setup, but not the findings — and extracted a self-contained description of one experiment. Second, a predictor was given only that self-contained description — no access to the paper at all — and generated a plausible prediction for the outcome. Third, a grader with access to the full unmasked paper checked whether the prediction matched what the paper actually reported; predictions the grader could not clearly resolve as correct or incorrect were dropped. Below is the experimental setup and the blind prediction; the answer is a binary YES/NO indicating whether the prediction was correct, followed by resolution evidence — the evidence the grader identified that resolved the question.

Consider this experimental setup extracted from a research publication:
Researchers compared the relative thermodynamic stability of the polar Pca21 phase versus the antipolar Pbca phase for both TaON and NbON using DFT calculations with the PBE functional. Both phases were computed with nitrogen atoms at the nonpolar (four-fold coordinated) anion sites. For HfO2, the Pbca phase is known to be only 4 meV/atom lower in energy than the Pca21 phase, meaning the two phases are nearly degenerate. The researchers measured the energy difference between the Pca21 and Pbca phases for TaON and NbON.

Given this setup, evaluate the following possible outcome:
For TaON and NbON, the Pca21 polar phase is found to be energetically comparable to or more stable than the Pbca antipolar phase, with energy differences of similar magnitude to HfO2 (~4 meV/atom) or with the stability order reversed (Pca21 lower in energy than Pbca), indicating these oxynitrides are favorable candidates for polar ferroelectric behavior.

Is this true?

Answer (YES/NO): YES